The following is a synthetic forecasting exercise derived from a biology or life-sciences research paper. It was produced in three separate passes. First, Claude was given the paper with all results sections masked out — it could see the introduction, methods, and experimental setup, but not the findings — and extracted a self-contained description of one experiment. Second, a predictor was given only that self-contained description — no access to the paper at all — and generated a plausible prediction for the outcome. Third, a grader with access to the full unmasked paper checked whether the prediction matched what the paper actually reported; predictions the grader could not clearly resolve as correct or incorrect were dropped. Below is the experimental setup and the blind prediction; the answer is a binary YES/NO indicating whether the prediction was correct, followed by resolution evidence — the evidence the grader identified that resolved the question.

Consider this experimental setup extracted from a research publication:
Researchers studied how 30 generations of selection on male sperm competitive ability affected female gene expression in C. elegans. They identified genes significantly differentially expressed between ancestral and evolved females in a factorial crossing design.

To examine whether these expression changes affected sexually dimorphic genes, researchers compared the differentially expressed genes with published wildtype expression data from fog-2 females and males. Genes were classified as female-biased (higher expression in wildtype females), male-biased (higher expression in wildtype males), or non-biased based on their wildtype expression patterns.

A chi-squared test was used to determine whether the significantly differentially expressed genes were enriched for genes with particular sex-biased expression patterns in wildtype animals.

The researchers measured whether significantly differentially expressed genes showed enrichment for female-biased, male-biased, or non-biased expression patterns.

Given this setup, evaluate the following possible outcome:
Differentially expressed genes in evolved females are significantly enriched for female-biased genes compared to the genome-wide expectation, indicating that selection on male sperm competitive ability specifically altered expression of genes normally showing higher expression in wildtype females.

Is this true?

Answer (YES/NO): YES